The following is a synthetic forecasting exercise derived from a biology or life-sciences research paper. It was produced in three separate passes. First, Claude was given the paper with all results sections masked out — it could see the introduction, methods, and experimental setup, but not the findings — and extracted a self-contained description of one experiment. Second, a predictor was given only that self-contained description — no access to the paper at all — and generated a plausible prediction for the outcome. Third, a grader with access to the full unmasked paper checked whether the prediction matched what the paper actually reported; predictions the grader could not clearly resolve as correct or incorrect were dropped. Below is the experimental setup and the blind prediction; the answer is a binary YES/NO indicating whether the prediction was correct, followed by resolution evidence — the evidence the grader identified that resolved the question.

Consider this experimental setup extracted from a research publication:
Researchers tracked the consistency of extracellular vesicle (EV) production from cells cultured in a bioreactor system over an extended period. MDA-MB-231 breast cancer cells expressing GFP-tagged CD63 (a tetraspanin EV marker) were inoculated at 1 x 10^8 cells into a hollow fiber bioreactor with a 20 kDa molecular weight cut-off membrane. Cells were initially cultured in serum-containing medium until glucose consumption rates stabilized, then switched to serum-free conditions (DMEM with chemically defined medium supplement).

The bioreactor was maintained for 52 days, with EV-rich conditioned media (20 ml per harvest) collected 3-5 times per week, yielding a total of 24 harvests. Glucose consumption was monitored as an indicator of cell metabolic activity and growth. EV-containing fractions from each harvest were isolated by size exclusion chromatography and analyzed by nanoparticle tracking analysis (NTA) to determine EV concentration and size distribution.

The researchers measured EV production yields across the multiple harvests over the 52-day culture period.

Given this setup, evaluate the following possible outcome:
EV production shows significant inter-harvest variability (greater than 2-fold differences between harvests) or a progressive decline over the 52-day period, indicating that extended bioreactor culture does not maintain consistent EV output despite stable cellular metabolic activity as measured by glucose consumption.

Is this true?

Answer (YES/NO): NO